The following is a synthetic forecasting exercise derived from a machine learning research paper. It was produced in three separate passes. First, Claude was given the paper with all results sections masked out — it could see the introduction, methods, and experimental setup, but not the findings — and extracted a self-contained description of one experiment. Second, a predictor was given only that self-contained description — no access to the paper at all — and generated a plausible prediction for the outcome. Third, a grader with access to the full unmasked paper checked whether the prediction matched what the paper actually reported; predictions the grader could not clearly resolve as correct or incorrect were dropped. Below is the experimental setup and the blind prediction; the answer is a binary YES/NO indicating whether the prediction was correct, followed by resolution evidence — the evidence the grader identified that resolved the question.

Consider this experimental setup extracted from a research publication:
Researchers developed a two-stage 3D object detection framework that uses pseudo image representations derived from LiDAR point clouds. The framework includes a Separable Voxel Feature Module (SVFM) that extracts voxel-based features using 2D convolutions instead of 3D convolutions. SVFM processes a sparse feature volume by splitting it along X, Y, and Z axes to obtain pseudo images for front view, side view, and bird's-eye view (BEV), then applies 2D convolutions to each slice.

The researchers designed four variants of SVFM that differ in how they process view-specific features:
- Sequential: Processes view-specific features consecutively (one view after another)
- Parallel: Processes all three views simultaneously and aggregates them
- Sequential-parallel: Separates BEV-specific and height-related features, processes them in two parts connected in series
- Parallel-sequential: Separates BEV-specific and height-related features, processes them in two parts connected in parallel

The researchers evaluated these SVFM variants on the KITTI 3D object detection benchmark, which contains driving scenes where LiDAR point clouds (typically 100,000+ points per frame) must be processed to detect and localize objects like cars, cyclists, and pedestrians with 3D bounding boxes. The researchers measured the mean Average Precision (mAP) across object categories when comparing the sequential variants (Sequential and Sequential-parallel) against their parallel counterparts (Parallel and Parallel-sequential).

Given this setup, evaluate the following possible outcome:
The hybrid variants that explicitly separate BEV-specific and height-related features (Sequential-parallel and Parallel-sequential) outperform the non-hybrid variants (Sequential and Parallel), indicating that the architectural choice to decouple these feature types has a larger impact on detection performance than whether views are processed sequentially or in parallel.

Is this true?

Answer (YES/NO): NO